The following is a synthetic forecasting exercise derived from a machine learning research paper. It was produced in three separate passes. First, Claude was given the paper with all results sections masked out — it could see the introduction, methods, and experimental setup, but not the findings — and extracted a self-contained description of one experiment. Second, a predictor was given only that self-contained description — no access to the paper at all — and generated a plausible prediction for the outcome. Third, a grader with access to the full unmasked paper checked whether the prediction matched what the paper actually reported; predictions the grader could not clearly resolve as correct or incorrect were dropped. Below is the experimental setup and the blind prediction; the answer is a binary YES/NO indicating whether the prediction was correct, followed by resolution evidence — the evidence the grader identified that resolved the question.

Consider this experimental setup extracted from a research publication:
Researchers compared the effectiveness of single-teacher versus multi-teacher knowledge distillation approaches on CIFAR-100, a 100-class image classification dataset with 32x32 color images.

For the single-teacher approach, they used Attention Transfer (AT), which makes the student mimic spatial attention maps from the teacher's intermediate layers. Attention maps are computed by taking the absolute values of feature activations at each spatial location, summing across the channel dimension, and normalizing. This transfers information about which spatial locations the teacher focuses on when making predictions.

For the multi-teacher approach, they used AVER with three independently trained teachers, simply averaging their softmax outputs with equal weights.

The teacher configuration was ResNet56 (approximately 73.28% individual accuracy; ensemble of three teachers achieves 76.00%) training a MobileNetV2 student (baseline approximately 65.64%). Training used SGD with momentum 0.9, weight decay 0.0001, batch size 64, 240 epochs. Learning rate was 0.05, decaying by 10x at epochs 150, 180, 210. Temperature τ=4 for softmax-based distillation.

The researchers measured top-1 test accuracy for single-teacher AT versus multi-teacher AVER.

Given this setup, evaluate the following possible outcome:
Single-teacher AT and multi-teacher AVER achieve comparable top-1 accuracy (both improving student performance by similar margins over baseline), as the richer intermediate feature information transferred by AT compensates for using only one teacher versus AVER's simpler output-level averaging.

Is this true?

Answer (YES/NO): YES